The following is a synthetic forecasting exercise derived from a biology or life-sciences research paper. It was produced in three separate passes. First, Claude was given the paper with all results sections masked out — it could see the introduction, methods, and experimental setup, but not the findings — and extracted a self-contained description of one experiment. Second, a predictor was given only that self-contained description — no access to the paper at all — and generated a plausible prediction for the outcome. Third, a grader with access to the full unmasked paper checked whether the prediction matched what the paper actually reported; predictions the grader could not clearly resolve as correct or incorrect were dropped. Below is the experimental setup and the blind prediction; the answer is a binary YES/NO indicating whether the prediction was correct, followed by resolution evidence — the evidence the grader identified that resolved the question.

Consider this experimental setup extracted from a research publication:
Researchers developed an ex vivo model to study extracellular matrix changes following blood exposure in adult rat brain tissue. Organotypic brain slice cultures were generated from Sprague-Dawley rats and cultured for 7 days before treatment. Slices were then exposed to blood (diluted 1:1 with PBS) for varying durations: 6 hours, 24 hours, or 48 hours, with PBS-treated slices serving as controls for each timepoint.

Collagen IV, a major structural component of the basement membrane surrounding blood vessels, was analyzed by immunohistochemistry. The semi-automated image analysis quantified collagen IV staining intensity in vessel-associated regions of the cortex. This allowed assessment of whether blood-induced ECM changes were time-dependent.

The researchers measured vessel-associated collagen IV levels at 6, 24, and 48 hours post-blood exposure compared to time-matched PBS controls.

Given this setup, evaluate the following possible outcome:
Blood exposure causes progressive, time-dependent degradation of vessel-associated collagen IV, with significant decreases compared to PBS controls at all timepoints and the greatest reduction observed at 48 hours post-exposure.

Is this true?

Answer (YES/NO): NO